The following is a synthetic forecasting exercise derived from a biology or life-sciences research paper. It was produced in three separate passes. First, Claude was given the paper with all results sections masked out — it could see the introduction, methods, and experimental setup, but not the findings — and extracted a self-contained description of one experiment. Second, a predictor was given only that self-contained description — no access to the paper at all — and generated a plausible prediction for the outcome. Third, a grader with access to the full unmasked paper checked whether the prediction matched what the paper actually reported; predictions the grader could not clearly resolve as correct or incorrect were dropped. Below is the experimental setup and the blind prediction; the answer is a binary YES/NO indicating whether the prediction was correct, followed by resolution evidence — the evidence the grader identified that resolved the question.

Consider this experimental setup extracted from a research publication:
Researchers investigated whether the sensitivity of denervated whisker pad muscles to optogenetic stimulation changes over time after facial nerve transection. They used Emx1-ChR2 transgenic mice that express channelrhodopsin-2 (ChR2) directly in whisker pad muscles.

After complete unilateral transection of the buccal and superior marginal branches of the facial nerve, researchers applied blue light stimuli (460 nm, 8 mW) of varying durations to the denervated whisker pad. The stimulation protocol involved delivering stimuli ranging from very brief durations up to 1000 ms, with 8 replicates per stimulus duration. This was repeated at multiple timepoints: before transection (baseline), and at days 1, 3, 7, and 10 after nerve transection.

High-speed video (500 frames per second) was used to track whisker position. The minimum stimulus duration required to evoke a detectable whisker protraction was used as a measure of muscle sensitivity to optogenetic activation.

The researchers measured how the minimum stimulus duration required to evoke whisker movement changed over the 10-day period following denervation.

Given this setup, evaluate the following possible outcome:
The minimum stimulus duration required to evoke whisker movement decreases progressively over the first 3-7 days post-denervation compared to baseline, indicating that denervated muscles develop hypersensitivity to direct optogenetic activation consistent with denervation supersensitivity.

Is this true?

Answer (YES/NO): YES